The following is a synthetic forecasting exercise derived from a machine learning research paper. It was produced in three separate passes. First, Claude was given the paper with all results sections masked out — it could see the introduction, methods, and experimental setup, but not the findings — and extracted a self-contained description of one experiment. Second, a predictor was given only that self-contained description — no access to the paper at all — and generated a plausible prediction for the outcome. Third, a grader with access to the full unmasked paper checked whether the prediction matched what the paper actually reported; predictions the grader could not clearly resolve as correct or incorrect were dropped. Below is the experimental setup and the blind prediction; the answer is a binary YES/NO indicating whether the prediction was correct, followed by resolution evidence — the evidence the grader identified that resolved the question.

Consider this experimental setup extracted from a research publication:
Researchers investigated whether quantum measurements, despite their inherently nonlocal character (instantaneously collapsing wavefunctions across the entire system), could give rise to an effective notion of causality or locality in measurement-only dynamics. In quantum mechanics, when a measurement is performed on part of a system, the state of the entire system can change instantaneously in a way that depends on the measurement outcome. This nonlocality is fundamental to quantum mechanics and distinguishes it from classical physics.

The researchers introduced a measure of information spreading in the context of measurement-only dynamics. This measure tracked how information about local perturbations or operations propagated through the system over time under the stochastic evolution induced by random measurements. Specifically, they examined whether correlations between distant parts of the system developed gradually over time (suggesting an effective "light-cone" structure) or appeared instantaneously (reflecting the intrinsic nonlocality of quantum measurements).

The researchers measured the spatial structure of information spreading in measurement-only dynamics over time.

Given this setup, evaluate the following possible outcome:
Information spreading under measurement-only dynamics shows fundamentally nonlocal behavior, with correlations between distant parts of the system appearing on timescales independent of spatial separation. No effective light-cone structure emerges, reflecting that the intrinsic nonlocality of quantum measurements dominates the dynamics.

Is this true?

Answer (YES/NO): NO